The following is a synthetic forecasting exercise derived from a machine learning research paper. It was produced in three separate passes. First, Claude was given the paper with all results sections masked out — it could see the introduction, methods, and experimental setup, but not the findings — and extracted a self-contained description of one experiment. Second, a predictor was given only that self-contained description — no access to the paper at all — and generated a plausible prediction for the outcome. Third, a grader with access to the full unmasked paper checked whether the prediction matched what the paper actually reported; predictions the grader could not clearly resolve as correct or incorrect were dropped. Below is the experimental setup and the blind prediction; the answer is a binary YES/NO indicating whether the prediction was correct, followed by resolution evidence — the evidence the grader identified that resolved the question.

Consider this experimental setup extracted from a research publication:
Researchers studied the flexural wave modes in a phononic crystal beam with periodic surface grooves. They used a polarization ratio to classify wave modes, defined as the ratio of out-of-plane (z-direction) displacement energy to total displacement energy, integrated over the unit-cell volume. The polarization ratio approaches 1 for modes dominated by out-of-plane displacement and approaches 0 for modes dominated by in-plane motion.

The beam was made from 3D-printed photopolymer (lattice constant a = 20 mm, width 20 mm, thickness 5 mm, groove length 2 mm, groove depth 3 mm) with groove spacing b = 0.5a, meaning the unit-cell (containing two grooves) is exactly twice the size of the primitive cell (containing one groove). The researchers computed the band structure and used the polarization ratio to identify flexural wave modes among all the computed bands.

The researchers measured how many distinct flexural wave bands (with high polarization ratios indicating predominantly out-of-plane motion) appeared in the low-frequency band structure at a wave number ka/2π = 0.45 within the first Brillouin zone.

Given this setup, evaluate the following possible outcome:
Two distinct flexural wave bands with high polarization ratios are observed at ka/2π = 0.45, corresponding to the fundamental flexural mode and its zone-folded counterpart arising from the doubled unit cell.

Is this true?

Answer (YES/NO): YES